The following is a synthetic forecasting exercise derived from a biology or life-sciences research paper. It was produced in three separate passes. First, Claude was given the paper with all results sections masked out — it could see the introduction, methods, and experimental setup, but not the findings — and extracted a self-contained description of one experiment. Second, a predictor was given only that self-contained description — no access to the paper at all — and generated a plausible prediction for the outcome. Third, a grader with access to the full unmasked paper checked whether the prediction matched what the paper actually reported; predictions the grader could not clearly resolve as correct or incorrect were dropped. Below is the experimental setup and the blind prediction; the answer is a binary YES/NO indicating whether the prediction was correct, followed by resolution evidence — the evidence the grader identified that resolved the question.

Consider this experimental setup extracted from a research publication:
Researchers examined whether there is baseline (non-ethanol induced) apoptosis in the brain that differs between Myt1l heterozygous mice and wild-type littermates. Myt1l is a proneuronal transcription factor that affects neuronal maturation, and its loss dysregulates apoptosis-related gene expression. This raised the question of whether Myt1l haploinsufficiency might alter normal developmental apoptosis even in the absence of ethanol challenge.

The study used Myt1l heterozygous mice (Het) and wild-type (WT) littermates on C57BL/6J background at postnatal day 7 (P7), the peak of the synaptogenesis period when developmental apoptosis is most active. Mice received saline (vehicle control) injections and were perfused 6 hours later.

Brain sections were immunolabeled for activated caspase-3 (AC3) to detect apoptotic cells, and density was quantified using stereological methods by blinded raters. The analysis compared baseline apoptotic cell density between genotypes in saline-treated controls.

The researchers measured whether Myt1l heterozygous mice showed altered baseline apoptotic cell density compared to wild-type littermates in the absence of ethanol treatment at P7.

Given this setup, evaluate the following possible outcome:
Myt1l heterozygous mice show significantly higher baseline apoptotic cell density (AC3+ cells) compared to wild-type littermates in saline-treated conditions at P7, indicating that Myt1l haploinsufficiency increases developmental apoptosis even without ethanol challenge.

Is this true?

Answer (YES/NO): NO